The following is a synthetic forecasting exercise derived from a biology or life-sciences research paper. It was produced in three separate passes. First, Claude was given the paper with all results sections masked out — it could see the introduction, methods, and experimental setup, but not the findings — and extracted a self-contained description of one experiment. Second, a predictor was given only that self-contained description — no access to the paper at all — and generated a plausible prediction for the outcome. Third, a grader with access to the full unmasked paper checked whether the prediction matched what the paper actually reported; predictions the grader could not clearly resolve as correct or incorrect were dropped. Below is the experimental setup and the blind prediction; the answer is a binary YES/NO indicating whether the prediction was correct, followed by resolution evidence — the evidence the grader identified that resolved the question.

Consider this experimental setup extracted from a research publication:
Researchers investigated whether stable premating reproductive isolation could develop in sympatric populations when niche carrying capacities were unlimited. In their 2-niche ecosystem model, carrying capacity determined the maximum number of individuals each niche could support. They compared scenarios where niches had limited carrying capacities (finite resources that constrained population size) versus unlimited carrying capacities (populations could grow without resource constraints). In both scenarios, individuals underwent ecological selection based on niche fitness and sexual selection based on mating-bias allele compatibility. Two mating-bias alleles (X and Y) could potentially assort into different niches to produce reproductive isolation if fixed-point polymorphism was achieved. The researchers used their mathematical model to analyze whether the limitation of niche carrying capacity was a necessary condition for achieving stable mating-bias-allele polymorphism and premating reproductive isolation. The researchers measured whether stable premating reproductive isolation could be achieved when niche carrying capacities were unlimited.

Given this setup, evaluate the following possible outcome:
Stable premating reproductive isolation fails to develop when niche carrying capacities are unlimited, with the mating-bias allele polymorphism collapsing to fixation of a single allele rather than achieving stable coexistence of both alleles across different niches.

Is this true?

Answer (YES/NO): YES